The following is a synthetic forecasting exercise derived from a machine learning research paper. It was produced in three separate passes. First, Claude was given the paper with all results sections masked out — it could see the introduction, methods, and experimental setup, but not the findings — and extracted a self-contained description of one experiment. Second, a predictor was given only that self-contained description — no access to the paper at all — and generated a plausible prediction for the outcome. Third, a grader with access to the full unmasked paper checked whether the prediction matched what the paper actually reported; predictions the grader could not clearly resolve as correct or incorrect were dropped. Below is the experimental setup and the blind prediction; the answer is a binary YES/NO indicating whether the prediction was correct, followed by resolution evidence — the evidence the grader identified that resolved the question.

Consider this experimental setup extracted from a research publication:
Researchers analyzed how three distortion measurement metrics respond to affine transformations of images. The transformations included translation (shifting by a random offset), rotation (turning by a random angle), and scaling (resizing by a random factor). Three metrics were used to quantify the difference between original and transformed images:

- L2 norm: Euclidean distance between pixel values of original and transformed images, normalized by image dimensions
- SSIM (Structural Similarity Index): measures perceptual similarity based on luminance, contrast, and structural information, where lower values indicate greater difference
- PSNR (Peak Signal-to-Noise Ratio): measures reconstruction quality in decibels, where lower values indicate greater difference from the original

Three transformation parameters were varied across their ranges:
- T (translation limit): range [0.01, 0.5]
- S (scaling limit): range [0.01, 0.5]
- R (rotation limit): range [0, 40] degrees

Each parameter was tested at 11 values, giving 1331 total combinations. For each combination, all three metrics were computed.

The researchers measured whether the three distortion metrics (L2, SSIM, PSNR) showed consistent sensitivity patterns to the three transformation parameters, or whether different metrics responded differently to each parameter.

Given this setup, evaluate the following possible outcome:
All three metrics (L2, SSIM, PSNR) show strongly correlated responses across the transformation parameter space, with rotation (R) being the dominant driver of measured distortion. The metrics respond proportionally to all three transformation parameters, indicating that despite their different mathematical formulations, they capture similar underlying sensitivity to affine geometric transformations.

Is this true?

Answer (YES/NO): NO